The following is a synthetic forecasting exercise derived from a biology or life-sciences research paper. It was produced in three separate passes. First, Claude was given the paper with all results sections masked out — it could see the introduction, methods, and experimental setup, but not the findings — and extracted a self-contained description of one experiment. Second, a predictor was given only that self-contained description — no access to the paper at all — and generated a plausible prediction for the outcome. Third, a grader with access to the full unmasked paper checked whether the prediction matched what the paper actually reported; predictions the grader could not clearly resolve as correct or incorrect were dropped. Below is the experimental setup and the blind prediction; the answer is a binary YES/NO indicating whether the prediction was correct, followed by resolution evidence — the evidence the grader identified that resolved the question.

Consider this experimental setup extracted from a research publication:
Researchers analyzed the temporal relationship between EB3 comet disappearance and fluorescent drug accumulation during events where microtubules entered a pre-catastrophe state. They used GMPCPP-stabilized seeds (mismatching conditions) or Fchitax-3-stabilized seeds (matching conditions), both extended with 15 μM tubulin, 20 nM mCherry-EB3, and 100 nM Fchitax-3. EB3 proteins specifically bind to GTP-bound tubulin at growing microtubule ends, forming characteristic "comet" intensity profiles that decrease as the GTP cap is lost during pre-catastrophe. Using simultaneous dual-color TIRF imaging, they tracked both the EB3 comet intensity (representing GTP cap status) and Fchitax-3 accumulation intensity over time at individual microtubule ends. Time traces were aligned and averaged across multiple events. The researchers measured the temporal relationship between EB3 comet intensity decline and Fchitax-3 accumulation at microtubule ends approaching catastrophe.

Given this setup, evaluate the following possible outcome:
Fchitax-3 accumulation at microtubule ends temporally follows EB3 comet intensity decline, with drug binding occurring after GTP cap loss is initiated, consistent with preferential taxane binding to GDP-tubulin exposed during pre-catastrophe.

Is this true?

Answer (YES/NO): YES